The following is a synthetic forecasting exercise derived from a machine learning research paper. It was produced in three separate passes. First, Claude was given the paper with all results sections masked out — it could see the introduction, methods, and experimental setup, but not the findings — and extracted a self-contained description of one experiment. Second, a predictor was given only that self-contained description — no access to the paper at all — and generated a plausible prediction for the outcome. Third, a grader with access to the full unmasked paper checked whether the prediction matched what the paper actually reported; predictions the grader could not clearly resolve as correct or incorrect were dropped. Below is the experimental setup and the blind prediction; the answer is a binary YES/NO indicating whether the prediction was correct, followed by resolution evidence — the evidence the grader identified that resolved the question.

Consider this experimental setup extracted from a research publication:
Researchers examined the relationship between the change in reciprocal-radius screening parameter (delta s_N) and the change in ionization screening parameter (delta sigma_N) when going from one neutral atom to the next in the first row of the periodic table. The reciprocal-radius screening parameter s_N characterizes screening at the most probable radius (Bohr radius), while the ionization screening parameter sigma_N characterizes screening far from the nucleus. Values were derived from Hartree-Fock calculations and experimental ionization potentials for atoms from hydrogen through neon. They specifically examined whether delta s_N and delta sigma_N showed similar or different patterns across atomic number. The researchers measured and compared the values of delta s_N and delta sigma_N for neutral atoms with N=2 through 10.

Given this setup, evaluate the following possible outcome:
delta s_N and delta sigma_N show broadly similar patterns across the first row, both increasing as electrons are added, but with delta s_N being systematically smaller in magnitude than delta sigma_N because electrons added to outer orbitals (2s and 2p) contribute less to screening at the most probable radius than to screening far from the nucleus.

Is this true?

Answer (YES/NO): NO